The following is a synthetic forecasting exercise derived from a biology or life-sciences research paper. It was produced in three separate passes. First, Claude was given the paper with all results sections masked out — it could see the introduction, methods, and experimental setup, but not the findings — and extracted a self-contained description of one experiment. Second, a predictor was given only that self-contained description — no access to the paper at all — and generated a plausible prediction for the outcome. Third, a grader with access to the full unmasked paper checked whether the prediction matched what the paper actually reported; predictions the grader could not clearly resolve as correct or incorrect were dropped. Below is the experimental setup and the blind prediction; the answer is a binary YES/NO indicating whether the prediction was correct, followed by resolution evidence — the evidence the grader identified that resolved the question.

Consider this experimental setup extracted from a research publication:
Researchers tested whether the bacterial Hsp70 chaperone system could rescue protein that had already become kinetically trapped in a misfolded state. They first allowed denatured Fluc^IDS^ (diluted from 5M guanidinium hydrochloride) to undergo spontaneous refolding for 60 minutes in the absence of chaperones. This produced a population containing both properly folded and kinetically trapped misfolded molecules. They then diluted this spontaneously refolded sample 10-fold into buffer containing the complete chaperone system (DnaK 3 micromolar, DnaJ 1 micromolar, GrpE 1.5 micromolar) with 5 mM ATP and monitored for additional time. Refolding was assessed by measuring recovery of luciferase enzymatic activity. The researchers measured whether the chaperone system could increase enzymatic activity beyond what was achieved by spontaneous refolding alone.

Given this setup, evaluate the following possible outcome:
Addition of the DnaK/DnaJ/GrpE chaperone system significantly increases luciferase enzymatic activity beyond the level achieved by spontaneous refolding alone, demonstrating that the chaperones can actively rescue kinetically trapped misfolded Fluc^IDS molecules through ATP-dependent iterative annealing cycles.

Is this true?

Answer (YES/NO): YES